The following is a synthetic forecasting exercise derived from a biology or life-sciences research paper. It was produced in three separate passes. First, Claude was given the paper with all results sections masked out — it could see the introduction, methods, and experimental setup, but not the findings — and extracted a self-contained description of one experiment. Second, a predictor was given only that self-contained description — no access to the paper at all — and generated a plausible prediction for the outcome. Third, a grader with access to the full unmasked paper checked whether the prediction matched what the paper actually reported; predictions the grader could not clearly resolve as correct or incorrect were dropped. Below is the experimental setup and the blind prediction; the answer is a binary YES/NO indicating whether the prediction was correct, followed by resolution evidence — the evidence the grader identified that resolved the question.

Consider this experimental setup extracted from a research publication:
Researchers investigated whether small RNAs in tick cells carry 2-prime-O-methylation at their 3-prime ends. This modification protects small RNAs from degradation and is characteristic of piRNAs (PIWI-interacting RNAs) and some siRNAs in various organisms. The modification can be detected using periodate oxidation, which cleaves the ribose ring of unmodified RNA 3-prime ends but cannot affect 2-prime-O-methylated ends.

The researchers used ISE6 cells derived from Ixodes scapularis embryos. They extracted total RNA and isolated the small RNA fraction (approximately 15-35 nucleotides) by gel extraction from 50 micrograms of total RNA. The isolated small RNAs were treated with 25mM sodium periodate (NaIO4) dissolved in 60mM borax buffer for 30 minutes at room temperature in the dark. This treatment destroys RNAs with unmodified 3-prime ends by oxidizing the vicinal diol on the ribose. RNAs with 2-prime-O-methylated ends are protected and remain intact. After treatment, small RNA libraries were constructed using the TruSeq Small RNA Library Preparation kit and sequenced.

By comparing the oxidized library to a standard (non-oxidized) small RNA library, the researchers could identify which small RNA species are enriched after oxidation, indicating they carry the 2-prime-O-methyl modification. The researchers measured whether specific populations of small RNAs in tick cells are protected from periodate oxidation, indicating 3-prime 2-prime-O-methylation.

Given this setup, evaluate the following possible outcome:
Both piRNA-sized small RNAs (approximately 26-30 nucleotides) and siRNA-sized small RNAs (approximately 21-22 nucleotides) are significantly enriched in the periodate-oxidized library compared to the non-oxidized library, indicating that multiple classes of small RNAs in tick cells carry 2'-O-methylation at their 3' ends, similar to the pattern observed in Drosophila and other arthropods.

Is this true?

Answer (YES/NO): NO